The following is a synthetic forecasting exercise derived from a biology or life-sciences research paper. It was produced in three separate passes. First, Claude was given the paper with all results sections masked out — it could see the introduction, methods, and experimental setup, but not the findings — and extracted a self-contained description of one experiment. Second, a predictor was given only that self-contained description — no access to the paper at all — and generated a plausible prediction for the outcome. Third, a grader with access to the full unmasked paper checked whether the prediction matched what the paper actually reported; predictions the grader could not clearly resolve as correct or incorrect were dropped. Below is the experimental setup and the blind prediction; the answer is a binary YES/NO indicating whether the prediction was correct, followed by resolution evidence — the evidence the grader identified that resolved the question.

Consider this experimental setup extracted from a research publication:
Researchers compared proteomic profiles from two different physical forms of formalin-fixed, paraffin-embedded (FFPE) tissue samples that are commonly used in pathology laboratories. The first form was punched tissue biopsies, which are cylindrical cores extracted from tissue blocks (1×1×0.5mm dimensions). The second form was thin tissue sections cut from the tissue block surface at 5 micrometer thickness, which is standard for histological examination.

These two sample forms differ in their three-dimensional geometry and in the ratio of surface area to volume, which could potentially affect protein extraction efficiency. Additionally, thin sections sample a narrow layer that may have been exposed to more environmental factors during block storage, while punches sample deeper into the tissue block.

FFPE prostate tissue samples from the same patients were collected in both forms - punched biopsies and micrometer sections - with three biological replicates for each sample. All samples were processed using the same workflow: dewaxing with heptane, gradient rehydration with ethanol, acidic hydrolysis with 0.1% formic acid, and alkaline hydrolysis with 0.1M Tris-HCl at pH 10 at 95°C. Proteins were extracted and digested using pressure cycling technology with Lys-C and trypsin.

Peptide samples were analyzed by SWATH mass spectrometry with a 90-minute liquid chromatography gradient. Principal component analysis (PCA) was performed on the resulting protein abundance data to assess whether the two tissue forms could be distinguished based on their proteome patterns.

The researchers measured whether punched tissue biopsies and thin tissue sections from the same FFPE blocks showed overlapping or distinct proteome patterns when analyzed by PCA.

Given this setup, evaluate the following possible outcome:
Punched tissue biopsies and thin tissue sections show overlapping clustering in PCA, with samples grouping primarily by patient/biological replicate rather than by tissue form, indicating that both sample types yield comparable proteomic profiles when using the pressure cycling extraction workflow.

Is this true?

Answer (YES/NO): NO